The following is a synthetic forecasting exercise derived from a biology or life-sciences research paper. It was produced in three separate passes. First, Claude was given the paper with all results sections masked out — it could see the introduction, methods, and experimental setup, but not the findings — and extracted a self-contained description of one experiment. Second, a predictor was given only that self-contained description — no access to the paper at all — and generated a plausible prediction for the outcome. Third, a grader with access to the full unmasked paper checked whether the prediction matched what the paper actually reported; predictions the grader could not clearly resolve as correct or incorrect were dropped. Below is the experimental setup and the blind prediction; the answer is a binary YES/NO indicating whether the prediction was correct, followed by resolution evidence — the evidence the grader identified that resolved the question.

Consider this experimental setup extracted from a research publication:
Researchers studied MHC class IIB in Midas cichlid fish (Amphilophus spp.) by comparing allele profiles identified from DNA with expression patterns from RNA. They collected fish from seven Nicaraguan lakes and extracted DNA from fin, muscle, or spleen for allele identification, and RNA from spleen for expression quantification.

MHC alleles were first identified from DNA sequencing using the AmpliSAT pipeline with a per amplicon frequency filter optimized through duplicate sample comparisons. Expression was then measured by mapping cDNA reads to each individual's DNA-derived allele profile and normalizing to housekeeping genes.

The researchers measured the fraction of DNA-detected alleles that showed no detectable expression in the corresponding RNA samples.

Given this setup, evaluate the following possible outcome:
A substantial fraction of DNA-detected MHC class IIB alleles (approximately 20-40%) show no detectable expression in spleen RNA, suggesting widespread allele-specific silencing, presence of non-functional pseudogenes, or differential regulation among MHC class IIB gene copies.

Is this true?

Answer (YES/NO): NO